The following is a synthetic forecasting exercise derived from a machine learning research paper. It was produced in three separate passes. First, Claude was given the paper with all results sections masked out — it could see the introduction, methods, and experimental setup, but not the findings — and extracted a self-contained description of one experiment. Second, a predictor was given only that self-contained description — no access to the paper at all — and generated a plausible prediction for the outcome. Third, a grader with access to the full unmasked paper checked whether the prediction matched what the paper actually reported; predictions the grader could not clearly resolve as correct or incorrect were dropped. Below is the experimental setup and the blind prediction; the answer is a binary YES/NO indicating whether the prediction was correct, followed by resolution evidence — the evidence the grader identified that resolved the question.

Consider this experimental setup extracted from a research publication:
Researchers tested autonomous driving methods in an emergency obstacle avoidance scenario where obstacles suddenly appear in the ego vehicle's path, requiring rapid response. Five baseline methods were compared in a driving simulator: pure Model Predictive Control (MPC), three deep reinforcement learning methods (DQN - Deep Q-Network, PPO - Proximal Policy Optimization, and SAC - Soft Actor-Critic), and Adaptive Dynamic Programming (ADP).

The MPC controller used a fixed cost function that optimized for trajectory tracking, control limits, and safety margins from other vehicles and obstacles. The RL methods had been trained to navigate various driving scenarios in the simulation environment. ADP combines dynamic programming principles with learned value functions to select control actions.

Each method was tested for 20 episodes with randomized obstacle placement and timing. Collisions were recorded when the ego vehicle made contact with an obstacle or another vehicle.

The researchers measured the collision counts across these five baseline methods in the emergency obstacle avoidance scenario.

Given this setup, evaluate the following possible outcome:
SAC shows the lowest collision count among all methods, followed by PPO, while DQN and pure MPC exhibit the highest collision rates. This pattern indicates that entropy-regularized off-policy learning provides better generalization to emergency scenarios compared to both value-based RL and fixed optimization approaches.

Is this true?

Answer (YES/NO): NO